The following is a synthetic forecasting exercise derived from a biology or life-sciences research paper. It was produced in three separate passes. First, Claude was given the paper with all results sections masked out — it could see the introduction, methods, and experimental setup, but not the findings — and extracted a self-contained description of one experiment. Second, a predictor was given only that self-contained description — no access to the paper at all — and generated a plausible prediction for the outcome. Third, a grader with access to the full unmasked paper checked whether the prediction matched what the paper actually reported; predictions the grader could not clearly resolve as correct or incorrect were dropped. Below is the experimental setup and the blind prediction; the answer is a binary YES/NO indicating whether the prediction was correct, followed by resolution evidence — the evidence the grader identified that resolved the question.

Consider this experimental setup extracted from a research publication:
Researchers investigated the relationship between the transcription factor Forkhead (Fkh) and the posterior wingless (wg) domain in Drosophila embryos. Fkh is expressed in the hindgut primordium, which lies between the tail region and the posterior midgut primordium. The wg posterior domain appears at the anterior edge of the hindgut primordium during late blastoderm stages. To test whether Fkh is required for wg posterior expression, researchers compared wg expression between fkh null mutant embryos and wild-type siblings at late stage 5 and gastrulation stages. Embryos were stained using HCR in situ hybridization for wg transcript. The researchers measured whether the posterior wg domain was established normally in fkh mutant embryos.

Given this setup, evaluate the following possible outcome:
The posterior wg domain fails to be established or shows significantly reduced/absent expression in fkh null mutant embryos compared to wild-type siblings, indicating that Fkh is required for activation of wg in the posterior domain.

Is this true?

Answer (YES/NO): YES